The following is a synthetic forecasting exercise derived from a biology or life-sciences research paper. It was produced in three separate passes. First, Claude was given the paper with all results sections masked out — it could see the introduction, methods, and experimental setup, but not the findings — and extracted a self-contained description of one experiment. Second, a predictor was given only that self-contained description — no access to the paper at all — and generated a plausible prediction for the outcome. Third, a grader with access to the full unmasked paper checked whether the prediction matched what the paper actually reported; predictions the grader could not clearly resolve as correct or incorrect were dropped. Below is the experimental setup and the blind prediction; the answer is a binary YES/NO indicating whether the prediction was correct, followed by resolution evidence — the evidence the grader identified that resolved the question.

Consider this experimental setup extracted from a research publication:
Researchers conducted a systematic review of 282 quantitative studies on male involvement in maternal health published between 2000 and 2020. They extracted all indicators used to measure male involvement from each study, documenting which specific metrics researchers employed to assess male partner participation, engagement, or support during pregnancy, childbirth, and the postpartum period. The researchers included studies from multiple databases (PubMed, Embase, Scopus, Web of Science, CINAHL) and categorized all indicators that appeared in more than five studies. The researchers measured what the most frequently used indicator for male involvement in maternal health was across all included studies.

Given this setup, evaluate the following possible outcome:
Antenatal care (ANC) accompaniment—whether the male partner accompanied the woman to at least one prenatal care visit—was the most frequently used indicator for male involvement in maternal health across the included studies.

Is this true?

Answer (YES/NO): YES